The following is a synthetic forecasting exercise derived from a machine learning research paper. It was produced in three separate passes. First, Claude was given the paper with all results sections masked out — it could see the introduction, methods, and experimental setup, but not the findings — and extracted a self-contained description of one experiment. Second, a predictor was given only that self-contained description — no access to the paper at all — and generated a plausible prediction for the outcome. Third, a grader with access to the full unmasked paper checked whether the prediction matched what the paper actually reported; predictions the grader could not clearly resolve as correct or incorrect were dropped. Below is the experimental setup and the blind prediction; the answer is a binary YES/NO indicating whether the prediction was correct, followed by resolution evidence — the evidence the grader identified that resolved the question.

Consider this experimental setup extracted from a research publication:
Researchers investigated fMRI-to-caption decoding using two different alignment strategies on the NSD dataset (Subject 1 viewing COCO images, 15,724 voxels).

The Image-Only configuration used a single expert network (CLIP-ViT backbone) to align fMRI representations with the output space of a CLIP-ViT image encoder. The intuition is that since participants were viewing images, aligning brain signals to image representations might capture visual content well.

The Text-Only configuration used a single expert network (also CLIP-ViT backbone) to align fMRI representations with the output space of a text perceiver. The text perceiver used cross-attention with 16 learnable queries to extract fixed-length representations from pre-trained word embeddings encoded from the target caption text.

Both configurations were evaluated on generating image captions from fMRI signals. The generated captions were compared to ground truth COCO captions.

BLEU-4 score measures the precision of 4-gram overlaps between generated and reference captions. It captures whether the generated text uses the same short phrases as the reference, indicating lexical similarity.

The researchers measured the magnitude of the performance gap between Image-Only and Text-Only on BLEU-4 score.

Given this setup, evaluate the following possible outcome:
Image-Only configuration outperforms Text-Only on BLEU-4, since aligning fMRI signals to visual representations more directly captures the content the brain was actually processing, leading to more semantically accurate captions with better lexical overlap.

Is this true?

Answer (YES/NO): NO